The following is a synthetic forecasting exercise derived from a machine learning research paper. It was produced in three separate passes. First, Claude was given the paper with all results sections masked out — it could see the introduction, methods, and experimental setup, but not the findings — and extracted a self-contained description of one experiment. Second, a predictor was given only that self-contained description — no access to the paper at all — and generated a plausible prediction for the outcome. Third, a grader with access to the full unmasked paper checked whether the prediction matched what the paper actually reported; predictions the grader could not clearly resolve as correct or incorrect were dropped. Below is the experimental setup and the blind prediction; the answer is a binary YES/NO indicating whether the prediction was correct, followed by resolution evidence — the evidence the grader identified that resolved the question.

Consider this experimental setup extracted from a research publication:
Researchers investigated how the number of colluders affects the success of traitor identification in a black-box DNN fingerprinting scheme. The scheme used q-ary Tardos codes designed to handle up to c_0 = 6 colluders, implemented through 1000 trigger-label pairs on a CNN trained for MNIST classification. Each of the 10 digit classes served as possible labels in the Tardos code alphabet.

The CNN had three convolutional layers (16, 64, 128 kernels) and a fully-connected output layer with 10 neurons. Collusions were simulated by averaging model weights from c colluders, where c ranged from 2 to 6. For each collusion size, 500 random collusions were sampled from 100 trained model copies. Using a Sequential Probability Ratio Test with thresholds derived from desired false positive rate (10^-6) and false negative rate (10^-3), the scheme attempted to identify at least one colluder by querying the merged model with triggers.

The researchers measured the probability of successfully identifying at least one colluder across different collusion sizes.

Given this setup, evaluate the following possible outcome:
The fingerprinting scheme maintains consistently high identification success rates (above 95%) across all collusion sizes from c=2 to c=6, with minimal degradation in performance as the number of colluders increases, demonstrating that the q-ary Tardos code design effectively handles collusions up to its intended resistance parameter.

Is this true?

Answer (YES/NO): YES